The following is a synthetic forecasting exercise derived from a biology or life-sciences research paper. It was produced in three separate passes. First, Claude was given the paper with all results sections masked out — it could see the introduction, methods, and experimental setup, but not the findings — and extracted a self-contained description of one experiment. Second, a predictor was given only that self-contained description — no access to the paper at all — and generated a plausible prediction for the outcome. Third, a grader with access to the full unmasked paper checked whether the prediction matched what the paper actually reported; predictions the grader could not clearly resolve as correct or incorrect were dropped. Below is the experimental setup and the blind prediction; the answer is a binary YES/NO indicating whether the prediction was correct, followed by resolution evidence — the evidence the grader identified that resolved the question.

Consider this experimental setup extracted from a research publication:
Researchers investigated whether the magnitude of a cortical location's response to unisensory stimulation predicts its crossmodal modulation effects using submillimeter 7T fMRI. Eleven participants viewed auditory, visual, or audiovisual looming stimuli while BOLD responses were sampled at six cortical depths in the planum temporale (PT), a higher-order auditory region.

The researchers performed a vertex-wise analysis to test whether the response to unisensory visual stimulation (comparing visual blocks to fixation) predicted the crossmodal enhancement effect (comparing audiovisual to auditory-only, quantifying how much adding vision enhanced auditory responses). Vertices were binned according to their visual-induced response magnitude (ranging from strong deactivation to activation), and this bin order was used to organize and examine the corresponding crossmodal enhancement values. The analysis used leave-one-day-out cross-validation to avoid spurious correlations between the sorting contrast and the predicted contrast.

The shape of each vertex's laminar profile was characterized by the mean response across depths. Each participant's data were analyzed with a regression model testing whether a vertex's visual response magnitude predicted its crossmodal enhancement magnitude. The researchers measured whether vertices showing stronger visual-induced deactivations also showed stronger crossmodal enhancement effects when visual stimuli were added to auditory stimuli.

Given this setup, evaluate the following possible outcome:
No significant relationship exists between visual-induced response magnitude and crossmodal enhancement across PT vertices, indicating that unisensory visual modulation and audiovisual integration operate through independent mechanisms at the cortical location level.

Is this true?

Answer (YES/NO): NO